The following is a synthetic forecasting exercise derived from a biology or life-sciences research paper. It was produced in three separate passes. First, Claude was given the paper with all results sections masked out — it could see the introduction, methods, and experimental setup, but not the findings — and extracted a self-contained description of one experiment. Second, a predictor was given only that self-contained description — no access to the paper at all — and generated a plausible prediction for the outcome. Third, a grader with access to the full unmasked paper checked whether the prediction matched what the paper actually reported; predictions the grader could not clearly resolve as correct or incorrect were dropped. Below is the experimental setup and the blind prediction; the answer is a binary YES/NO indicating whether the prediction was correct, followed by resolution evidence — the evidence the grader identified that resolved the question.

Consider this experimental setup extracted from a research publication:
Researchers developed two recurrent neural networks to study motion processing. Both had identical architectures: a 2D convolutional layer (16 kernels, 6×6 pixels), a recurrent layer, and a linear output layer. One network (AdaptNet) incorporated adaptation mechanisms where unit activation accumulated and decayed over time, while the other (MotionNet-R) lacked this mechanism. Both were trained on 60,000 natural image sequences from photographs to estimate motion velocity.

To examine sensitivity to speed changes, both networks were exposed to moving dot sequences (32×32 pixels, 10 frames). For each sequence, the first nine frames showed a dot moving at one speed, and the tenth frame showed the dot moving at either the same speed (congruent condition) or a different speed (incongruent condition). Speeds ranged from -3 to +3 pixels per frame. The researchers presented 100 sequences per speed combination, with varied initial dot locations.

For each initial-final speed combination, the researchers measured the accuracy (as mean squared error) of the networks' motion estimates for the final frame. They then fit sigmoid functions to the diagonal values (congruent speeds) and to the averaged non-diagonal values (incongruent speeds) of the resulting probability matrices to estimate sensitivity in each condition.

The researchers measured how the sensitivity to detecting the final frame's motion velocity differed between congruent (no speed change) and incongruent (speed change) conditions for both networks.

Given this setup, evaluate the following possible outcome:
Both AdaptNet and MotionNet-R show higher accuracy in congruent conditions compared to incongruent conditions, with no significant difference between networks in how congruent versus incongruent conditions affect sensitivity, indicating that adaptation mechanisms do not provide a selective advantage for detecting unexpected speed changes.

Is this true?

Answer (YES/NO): NO